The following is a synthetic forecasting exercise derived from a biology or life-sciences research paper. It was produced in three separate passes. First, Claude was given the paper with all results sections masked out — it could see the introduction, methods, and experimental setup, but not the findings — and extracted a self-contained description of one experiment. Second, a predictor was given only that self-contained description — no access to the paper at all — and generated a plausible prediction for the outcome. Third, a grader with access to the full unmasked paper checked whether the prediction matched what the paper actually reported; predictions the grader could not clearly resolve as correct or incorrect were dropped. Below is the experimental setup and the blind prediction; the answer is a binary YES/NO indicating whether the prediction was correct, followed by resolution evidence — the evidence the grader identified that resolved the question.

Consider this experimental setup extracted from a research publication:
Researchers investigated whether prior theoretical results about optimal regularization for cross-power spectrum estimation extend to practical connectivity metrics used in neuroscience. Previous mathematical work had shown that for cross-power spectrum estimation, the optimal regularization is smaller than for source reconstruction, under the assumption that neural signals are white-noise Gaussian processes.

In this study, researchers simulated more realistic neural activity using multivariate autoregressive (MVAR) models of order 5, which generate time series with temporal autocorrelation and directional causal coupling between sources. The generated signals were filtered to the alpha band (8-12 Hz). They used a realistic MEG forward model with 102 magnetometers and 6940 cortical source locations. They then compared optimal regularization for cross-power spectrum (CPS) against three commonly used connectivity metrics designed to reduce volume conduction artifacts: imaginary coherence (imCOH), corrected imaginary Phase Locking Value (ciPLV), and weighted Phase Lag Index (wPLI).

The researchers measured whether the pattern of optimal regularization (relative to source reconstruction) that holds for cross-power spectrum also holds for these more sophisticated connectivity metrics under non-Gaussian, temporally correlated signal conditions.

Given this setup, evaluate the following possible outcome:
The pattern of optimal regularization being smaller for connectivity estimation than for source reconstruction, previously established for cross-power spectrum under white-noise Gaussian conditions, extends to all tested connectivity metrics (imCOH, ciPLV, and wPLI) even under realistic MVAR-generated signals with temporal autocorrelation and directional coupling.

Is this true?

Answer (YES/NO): YES